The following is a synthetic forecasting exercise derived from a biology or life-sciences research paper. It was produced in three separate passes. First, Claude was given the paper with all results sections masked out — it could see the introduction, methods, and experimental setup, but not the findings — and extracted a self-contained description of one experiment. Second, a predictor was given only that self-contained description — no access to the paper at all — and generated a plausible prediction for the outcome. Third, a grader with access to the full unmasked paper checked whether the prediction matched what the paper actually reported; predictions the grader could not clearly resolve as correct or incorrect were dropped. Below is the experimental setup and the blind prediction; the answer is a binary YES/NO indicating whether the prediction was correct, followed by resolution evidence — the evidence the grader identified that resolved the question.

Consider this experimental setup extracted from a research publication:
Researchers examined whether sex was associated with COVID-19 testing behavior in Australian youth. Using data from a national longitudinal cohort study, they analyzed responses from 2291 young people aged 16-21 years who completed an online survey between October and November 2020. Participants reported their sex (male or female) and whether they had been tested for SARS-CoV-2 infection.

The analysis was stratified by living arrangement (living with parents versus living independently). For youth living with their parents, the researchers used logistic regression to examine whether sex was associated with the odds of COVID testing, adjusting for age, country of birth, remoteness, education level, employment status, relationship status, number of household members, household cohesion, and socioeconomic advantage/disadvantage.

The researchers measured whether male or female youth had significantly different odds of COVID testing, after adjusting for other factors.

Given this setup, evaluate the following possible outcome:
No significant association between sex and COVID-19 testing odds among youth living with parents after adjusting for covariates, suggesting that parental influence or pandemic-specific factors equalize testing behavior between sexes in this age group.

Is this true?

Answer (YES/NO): YES